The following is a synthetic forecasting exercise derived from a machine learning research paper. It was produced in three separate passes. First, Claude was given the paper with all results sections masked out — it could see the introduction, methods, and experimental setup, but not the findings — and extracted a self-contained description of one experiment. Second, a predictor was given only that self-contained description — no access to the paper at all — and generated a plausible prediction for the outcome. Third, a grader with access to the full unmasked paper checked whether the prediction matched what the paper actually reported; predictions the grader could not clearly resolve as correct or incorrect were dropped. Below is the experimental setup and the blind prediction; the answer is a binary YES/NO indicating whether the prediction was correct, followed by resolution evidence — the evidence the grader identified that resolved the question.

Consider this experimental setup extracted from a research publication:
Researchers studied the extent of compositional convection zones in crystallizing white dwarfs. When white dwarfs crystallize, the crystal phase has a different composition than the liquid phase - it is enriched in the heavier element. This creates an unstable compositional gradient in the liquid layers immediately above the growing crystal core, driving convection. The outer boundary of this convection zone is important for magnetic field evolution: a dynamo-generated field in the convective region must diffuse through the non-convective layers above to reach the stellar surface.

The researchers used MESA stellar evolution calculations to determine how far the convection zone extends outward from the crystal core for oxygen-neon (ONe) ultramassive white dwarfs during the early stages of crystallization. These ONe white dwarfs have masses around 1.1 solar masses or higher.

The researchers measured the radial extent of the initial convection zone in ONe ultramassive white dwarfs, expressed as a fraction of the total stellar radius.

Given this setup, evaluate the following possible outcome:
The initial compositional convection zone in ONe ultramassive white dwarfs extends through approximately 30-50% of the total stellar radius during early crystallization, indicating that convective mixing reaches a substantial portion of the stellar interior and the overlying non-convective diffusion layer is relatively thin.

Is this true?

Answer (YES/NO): NO